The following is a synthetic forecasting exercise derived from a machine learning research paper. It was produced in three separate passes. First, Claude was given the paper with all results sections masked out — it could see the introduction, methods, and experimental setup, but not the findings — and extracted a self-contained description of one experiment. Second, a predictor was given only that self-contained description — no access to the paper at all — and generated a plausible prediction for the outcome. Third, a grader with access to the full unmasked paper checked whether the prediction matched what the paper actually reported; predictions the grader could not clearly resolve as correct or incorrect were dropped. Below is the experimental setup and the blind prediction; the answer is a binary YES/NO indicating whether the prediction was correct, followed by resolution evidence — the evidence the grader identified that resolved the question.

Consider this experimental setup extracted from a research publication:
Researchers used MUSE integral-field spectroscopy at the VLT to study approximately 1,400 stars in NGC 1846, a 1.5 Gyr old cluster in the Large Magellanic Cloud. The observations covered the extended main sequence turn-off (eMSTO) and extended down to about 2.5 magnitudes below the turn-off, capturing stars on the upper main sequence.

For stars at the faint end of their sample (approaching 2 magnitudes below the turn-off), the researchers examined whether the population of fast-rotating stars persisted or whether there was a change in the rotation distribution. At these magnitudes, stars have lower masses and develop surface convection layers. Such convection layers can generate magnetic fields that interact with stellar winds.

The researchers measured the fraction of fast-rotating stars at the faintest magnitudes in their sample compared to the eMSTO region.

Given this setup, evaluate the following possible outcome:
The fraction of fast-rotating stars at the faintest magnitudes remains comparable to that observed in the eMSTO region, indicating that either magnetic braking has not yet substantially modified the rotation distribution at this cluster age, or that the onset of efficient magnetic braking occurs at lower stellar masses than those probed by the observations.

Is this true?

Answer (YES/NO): NO